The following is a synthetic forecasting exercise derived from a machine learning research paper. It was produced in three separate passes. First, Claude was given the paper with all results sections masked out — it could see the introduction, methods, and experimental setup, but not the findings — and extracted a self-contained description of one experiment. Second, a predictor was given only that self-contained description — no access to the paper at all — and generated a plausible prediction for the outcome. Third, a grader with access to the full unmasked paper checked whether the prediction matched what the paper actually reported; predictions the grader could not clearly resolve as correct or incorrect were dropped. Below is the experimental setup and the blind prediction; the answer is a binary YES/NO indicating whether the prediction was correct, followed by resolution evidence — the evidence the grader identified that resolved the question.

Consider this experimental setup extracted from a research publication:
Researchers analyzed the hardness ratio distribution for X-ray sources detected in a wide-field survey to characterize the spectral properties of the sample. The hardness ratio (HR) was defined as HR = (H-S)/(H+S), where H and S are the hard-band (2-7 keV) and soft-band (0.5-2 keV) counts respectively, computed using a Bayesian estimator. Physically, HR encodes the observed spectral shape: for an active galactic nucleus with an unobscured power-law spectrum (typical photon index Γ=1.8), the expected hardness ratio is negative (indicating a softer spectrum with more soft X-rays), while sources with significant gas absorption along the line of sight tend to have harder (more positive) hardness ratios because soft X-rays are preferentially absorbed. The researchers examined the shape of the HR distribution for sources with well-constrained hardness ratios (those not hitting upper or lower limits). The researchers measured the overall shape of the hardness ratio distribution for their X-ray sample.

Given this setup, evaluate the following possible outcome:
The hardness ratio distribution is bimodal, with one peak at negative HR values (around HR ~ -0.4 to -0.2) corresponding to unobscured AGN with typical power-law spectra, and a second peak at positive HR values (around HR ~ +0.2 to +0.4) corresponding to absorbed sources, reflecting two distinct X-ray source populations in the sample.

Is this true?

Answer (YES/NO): YES